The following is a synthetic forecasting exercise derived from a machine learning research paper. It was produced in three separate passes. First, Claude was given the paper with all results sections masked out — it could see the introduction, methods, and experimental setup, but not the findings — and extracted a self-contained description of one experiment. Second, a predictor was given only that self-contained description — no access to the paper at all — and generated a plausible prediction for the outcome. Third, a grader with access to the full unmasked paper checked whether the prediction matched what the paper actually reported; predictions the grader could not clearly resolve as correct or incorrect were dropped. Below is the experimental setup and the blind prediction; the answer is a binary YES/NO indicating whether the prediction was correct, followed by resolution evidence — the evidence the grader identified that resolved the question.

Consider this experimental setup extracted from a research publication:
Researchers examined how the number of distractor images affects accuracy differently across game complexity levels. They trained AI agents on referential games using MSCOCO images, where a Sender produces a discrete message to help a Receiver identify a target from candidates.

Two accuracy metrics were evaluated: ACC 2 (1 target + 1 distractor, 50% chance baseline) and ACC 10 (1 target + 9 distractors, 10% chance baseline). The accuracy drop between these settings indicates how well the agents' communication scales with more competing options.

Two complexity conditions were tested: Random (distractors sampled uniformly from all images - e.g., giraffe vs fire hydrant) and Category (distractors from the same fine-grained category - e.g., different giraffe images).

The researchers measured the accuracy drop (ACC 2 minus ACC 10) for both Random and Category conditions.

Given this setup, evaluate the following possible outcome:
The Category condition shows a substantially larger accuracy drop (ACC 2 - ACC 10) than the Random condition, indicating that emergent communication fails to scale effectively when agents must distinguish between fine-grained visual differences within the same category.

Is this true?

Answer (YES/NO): YES